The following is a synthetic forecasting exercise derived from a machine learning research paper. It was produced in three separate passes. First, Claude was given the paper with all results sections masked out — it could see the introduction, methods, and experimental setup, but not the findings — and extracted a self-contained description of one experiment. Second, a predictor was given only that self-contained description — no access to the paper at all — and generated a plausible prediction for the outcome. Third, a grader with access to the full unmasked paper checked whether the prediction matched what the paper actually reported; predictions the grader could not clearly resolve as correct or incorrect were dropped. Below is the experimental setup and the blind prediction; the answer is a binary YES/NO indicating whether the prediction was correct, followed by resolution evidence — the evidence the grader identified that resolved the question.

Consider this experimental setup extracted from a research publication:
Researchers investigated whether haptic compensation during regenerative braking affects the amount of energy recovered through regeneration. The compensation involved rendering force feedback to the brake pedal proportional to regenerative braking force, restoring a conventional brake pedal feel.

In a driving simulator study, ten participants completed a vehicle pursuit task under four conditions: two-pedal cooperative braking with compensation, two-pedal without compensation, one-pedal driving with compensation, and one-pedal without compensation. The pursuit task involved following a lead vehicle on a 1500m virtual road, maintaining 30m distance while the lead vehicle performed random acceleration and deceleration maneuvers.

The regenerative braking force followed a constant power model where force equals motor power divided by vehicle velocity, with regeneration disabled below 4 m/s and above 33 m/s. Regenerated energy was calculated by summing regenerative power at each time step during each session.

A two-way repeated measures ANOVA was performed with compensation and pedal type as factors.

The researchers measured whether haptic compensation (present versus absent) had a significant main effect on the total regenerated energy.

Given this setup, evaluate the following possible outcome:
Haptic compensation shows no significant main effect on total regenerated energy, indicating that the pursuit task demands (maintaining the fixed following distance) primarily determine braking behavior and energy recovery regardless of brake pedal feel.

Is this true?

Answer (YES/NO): YES